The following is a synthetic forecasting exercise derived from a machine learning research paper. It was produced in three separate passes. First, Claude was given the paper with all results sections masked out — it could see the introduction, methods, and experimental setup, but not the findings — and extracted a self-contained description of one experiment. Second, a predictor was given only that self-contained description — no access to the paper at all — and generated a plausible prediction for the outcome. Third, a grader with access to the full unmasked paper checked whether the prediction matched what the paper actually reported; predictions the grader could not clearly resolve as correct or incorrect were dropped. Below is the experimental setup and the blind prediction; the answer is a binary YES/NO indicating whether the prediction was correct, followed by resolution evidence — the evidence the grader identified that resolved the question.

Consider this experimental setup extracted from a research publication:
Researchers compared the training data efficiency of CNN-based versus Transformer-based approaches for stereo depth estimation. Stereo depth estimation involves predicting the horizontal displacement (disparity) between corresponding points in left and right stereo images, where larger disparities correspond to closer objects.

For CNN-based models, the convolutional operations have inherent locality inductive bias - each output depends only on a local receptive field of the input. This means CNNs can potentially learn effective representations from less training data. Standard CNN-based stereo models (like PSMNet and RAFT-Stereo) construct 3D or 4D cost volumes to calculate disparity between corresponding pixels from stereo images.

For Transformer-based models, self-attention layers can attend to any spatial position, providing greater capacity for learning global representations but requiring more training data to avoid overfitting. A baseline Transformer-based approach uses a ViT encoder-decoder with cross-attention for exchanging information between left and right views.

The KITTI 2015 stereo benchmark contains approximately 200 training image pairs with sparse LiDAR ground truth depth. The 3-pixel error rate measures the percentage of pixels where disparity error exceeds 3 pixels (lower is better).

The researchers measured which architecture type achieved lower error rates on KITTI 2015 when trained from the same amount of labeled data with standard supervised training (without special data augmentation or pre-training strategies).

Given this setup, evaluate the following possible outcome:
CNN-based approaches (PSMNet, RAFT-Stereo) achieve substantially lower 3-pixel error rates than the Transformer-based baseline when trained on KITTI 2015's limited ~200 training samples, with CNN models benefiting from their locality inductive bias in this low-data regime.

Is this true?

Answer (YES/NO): YES